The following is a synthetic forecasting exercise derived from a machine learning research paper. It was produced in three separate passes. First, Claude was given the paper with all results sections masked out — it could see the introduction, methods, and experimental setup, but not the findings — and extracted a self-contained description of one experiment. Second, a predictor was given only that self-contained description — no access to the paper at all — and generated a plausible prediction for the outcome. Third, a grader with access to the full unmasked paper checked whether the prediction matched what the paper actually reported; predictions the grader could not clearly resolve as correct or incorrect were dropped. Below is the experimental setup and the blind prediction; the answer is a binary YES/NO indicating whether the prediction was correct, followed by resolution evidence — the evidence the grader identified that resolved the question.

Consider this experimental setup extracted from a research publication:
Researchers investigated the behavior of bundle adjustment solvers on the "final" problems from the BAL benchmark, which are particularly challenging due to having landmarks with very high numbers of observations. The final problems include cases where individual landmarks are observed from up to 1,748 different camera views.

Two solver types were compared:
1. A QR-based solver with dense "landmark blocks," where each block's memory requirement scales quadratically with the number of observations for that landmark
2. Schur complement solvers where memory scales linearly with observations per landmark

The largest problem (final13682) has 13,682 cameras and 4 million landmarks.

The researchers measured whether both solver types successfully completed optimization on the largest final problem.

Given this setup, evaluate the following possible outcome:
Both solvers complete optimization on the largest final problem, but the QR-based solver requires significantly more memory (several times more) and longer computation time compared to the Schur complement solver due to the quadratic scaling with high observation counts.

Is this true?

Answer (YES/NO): NO